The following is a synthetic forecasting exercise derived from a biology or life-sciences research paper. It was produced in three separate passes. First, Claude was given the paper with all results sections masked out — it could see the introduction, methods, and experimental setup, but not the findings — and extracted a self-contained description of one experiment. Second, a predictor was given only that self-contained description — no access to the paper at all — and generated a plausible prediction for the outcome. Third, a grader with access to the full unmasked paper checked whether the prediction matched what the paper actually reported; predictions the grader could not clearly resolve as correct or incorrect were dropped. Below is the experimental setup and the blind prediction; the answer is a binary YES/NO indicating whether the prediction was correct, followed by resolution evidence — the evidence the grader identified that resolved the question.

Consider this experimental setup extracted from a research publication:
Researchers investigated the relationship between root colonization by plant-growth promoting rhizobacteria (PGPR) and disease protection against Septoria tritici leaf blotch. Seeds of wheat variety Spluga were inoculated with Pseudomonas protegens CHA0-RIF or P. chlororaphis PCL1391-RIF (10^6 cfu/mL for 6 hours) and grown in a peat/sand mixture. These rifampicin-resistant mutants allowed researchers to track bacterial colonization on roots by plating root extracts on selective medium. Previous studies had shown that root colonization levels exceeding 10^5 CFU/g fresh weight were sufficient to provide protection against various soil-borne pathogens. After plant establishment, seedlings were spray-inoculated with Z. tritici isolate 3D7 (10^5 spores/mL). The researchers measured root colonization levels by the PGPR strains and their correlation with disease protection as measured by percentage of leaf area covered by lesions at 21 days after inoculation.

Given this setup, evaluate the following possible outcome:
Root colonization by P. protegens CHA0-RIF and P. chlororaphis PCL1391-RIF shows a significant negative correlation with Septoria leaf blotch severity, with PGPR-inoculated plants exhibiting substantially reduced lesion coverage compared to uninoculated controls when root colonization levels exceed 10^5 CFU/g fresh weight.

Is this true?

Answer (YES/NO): NO